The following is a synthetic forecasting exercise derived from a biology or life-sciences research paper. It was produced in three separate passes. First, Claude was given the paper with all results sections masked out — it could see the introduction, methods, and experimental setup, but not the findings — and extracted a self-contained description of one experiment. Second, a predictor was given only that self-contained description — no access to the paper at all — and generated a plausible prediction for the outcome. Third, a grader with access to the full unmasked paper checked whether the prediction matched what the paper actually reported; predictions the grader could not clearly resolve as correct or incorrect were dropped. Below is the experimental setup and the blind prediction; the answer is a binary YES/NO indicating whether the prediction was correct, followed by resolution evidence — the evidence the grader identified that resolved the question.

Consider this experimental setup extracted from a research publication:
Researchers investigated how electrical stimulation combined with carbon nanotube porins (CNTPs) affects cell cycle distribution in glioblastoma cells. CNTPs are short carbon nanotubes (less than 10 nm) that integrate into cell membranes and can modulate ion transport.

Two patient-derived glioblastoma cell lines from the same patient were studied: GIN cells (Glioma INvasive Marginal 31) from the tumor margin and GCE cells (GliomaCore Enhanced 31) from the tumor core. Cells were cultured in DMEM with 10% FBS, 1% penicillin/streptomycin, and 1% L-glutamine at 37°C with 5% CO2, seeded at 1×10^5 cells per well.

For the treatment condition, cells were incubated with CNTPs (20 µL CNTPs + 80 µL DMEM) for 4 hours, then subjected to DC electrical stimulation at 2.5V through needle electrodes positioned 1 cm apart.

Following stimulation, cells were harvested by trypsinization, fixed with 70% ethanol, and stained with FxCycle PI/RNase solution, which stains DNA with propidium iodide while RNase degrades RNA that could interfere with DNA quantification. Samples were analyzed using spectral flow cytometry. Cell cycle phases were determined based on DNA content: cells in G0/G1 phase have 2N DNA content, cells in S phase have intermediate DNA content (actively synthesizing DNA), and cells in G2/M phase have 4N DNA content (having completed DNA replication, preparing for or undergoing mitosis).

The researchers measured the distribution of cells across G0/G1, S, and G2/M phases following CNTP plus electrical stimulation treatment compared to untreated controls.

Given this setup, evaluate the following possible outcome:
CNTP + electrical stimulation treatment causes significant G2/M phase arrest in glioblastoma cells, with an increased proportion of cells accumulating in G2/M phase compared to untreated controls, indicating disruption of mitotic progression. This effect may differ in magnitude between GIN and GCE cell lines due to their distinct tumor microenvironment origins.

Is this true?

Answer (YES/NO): NO